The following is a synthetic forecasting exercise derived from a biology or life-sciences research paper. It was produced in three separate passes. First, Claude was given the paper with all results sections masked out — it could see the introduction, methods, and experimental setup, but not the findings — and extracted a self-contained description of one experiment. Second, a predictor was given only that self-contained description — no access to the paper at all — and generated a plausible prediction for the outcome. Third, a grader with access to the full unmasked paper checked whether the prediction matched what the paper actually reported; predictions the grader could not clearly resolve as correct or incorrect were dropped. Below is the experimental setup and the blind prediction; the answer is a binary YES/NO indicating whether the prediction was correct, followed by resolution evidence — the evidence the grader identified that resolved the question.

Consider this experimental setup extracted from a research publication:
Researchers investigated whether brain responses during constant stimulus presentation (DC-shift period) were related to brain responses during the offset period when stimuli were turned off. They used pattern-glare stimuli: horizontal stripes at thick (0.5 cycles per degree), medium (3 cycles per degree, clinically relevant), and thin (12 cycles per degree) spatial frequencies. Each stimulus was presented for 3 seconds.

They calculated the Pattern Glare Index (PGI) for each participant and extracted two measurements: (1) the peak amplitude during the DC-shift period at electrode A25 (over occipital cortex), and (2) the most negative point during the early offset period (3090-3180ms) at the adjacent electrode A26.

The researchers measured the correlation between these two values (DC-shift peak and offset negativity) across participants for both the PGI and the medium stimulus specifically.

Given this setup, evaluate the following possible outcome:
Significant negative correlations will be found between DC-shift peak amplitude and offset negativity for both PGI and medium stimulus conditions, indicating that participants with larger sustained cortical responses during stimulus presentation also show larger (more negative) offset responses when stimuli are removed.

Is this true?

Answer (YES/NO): NO